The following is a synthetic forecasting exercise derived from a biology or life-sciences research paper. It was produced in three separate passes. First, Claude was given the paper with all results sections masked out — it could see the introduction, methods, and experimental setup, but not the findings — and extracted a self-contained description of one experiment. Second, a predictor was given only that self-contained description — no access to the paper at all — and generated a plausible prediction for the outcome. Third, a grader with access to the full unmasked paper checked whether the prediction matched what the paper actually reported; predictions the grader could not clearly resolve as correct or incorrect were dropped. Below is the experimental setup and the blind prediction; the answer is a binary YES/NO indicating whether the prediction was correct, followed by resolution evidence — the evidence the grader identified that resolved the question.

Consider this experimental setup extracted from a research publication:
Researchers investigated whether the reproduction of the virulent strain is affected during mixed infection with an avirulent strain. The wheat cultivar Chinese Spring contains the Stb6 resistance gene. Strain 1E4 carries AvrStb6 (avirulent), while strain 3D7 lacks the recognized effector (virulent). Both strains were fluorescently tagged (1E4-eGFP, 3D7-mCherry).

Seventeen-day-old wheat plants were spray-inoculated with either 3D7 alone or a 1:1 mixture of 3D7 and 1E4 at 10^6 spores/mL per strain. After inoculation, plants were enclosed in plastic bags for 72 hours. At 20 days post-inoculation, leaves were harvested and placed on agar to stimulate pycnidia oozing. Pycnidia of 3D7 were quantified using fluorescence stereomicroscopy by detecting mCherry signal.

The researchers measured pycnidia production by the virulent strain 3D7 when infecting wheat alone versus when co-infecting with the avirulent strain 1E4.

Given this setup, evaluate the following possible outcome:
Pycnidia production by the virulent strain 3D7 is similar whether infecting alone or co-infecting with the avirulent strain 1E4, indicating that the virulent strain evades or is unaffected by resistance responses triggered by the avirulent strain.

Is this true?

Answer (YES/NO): YES